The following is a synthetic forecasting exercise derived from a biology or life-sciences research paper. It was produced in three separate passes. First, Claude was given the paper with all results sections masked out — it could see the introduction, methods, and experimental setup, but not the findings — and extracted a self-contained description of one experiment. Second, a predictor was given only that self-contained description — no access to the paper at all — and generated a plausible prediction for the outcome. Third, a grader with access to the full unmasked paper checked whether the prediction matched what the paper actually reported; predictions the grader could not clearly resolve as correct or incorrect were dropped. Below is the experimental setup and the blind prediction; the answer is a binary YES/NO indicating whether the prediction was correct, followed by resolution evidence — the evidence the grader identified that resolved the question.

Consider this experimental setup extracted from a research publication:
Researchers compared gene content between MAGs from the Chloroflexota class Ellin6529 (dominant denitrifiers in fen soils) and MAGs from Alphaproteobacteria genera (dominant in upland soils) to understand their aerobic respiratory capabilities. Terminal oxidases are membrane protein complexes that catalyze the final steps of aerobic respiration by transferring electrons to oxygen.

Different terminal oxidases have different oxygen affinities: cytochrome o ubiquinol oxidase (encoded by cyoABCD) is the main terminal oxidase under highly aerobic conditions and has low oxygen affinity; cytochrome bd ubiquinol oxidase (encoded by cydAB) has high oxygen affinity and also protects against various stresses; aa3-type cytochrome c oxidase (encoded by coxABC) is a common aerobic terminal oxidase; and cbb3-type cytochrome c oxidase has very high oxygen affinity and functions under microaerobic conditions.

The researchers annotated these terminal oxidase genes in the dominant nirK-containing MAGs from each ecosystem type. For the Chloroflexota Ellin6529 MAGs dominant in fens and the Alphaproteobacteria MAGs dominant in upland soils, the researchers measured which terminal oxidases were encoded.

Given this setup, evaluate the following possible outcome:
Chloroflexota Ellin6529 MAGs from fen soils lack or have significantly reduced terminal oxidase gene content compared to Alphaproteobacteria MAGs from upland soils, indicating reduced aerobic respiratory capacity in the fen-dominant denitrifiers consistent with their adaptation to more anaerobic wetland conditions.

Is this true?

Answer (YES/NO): NO